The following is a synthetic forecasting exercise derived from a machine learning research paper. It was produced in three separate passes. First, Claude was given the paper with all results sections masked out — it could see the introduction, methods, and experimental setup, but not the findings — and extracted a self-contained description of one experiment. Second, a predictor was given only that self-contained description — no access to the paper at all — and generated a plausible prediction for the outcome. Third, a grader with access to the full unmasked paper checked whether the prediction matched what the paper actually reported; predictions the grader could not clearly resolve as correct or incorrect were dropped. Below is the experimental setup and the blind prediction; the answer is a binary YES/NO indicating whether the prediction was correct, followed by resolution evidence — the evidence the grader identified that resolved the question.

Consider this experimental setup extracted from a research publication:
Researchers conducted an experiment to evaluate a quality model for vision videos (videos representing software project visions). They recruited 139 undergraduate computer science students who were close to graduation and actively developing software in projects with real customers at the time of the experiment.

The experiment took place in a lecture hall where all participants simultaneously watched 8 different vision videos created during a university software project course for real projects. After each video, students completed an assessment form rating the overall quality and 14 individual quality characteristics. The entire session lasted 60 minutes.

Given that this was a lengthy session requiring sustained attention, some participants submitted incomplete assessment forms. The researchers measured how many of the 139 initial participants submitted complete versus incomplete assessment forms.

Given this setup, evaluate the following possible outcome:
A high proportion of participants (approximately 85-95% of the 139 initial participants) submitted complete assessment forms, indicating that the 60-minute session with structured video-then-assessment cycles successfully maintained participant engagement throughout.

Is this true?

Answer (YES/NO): YES